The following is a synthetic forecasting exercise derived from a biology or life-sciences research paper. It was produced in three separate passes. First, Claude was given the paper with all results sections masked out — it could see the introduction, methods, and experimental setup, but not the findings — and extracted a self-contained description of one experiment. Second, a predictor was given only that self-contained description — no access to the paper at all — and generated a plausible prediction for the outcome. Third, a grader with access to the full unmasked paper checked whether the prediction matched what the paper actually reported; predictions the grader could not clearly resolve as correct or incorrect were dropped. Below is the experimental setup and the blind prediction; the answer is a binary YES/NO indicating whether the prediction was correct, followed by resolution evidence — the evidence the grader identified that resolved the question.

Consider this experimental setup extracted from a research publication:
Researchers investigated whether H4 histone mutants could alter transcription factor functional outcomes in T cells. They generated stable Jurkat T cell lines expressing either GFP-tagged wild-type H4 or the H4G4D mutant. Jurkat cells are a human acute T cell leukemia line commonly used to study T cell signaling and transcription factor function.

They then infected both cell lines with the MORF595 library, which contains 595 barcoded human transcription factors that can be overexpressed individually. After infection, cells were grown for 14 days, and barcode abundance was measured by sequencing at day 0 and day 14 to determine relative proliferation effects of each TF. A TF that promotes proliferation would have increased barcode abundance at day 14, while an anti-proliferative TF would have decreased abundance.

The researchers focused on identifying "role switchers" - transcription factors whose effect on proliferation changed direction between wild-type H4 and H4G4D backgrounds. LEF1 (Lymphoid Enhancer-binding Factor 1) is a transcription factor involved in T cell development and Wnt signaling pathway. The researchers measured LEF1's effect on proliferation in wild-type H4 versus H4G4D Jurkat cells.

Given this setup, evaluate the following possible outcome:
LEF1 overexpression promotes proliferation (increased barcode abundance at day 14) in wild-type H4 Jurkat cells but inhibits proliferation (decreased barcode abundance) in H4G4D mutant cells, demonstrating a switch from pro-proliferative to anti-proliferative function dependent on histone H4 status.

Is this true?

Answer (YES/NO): NO